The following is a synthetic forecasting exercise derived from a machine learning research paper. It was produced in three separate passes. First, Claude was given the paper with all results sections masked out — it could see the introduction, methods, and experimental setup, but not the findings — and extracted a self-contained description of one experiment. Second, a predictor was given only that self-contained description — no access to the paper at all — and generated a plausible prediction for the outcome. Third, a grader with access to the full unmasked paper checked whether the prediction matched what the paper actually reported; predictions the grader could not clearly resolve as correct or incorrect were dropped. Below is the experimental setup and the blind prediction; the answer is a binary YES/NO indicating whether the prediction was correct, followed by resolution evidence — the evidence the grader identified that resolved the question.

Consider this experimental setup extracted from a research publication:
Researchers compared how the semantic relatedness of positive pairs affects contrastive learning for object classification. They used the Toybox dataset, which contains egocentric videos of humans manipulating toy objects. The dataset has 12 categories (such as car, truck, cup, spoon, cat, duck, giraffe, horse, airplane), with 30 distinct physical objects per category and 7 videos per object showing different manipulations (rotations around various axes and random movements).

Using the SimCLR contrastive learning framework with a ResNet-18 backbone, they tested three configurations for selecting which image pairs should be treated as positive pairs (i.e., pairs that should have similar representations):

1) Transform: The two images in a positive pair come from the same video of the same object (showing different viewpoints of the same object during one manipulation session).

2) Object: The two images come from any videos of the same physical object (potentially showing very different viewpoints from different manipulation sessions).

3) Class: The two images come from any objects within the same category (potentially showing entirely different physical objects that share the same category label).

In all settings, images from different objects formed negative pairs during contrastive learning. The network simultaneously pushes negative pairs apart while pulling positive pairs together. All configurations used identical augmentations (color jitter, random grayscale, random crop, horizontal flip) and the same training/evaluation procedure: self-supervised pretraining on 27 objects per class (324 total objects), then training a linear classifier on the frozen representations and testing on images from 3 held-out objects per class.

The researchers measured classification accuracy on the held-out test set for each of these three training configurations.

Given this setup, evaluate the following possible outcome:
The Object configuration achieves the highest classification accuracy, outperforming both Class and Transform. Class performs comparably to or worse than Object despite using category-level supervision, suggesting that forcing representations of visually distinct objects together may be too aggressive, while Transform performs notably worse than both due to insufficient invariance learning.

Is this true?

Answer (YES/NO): NO